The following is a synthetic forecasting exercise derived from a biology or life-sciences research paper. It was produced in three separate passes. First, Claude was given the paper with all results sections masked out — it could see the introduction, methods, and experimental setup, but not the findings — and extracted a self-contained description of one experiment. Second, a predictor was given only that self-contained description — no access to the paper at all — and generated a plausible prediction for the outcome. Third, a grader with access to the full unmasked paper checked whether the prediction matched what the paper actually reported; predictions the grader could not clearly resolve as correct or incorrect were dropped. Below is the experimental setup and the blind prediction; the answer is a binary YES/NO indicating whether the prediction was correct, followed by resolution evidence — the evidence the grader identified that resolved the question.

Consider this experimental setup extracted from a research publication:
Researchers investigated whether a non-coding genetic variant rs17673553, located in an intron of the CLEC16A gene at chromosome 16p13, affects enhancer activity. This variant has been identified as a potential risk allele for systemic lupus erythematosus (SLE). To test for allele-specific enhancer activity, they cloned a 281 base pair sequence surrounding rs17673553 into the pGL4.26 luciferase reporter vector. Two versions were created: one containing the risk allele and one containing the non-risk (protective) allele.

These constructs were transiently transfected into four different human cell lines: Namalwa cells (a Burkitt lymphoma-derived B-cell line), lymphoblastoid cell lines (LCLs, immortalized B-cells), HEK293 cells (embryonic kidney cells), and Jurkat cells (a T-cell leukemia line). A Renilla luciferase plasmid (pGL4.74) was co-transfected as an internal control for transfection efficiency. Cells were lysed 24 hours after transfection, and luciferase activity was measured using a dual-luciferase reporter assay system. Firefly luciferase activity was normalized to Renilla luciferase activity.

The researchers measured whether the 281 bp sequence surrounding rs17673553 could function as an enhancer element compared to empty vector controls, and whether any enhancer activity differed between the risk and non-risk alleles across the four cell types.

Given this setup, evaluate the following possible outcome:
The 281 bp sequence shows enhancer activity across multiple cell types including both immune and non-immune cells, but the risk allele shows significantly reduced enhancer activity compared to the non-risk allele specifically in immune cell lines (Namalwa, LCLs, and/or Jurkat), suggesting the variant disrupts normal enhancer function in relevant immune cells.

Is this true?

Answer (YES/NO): NO